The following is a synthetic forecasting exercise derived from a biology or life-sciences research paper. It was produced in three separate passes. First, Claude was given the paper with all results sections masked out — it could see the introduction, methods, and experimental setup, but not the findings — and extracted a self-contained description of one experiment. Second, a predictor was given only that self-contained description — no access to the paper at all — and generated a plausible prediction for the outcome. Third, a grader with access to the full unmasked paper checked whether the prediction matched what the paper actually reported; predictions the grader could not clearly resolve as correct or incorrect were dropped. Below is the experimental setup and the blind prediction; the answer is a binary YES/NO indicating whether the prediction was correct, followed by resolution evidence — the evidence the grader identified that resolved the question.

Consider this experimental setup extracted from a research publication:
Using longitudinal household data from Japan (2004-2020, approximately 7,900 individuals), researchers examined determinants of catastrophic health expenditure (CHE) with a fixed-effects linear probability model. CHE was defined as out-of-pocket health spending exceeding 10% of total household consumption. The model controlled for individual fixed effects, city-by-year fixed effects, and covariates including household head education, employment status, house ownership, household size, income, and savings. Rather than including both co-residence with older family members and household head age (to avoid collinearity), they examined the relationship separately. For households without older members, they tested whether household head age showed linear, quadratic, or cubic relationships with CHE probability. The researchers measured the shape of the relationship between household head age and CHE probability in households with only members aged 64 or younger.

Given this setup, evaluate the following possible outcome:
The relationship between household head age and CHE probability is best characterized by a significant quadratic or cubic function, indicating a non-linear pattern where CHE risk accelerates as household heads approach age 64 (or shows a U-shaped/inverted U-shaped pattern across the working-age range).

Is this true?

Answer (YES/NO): YES